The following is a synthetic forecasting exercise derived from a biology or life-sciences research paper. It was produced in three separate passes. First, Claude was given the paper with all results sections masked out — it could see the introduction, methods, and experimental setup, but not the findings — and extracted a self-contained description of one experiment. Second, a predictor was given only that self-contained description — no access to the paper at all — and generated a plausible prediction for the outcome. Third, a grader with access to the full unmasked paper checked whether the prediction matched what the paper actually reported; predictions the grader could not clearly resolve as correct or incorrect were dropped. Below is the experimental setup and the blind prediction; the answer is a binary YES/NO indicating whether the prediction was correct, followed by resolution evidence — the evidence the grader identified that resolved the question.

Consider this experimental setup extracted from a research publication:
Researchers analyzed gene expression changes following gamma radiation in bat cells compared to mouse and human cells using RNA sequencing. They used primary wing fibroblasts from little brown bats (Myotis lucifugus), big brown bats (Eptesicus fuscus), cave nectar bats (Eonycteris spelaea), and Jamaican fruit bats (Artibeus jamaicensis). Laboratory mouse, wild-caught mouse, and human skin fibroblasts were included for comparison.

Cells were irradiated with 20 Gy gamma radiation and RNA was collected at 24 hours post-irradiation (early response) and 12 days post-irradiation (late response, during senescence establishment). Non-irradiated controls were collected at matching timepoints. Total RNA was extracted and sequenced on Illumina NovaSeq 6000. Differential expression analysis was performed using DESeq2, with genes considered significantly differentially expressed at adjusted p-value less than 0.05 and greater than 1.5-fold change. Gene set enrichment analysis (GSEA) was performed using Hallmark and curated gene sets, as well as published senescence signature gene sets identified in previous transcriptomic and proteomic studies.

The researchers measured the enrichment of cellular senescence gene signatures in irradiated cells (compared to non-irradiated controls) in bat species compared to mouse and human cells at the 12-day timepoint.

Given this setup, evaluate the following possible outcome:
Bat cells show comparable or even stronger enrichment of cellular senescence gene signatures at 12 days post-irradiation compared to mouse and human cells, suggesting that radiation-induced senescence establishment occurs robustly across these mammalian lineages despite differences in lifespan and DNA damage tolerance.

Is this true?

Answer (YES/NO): NO